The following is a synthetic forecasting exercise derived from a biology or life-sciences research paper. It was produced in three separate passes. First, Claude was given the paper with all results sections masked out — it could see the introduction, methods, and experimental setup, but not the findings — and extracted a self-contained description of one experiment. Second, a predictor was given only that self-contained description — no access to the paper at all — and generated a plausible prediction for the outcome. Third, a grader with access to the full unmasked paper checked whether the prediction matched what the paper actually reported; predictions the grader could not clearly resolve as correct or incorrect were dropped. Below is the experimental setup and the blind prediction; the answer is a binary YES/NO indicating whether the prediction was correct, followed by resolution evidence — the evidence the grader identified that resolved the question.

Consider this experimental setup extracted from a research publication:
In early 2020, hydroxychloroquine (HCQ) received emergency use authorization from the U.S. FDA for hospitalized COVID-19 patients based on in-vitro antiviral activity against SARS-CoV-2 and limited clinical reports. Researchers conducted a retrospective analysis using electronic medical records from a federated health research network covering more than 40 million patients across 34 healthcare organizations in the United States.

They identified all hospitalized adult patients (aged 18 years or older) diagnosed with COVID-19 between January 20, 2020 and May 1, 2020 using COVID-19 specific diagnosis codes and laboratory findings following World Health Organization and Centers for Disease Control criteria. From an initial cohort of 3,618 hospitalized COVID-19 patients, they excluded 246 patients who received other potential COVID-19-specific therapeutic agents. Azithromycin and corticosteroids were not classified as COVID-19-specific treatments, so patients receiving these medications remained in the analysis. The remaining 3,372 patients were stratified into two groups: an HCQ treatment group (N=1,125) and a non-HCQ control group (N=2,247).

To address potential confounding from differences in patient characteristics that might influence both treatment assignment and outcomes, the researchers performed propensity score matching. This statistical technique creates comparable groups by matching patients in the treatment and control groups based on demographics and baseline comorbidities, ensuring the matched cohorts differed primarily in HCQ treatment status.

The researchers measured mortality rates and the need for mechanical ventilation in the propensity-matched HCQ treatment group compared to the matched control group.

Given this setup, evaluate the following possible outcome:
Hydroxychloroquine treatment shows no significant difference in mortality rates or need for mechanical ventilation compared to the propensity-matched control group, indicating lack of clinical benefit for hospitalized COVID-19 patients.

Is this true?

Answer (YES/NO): YES